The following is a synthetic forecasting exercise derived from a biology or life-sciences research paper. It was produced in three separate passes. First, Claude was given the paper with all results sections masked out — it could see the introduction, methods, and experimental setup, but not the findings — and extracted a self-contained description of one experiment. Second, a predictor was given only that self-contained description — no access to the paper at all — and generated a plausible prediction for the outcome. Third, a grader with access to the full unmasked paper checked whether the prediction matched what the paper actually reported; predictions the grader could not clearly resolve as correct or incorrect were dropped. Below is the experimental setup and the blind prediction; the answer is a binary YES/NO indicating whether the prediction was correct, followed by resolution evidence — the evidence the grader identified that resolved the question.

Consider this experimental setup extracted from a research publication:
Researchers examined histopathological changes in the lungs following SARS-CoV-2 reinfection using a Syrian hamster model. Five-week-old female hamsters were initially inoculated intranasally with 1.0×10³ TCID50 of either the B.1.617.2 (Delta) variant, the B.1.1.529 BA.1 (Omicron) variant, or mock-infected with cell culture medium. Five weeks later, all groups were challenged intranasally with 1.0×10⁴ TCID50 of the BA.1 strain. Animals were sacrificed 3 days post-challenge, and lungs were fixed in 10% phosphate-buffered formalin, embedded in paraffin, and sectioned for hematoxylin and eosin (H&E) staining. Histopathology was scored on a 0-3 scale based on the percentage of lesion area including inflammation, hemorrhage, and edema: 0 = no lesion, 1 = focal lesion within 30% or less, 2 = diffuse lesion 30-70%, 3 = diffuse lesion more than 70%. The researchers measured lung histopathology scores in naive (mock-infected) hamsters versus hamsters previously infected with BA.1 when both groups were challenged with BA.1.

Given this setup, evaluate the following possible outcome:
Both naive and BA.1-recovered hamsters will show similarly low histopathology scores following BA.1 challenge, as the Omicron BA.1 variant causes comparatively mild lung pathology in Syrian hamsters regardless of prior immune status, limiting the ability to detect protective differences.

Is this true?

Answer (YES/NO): NO